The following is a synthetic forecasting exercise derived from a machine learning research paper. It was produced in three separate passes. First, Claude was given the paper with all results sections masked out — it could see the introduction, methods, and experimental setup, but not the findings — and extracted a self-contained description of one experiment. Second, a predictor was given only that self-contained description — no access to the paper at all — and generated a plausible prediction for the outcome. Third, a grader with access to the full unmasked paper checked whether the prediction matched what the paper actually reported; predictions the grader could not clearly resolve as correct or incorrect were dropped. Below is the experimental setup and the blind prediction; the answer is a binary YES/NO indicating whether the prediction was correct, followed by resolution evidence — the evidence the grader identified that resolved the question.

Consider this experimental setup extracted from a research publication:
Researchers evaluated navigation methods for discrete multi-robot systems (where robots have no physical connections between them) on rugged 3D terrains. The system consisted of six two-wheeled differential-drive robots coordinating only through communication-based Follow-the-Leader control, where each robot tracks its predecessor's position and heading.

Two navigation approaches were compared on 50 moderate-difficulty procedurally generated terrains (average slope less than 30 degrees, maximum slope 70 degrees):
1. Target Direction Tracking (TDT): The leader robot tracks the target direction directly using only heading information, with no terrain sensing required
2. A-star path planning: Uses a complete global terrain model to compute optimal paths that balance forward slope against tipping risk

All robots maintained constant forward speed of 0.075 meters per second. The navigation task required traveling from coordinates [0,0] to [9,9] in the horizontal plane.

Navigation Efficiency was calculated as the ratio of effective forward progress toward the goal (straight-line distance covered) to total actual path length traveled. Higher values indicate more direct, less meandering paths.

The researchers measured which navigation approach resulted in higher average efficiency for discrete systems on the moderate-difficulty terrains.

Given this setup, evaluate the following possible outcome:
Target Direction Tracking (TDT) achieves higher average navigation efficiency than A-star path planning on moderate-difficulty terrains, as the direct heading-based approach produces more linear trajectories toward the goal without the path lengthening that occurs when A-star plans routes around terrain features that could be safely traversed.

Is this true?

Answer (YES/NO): NO